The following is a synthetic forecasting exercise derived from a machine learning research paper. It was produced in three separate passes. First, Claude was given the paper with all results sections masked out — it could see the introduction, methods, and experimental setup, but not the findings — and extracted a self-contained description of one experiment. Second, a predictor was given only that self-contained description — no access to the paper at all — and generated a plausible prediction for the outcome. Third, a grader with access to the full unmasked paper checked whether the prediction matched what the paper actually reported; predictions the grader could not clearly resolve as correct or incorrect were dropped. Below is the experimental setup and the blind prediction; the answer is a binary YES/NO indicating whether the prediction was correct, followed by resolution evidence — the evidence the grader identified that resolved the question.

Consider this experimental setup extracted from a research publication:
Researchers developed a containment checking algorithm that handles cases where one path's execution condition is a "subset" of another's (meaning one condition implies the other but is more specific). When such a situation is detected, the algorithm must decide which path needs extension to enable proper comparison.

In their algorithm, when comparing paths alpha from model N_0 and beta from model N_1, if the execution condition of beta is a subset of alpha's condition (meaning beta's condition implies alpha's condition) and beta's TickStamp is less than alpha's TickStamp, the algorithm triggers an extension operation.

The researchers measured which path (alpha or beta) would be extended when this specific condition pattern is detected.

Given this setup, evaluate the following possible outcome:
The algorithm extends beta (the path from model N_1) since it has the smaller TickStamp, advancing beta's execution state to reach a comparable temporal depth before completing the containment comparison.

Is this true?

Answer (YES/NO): YES